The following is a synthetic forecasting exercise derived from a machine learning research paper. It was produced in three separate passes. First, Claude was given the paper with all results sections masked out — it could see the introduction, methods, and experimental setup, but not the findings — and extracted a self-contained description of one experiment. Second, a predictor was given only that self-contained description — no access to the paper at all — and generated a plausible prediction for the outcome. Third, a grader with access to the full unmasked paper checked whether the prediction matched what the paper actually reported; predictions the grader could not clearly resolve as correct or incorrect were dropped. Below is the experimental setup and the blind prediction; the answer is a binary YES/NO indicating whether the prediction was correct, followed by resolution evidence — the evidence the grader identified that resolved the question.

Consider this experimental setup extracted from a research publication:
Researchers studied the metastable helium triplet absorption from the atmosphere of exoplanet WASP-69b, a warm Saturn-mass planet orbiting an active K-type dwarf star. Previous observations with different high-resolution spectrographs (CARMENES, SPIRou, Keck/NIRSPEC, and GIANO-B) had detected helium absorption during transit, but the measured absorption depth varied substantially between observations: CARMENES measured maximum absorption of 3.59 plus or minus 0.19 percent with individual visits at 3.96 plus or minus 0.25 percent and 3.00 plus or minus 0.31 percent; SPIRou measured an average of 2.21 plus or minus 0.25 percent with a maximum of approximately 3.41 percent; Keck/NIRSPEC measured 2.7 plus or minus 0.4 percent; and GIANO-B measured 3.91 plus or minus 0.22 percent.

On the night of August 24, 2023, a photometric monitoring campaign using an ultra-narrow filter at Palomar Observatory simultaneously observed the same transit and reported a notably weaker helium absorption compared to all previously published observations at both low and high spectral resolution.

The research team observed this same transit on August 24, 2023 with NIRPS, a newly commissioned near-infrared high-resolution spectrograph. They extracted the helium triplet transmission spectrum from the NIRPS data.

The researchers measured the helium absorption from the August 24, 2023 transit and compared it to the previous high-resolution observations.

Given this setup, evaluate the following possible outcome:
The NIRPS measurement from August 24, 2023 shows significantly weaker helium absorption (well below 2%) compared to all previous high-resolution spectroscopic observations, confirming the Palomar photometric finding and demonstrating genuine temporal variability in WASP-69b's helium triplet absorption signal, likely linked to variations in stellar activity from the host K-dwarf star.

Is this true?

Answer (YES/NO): NO